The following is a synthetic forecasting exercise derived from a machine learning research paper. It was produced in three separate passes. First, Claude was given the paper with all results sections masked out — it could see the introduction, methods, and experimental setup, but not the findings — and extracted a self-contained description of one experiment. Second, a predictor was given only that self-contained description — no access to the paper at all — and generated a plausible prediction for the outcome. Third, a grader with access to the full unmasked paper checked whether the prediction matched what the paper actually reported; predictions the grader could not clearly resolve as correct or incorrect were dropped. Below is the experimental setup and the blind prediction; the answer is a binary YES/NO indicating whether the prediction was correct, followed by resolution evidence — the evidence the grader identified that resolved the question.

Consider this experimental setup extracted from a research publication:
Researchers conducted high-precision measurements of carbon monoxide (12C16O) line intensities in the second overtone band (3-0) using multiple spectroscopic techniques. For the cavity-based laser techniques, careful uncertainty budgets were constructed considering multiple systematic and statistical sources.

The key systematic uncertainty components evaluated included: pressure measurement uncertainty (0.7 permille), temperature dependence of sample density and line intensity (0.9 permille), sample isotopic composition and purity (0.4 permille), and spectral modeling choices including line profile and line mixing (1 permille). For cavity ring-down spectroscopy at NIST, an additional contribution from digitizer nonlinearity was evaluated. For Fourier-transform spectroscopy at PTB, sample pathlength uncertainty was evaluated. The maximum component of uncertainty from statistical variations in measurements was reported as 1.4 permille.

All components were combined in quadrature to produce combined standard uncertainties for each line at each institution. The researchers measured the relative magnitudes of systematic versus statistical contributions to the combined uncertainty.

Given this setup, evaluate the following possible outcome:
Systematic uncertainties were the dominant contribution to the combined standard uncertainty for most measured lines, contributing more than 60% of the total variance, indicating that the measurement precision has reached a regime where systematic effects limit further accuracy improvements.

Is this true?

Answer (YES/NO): NO